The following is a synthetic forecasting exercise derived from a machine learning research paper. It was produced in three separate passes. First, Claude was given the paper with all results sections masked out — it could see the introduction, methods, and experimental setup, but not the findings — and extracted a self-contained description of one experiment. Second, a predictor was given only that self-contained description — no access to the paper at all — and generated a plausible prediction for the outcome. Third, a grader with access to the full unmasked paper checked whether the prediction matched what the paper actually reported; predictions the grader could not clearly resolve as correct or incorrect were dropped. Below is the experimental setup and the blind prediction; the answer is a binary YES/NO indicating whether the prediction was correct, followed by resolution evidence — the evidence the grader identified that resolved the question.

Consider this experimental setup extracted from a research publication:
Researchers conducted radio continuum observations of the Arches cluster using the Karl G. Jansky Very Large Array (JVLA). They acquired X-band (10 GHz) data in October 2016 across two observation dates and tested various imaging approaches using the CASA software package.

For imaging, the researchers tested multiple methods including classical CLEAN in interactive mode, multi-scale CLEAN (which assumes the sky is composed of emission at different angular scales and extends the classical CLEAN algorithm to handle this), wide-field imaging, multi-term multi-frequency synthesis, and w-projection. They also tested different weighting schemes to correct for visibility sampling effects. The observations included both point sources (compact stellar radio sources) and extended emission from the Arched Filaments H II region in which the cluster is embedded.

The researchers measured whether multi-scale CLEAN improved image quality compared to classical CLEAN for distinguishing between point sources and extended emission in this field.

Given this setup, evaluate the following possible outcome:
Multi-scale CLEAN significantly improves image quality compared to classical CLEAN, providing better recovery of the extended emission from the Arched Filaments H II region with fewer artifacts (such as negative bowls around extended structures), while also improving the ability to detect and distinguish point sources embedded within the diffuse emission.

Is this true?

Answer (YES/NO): NO